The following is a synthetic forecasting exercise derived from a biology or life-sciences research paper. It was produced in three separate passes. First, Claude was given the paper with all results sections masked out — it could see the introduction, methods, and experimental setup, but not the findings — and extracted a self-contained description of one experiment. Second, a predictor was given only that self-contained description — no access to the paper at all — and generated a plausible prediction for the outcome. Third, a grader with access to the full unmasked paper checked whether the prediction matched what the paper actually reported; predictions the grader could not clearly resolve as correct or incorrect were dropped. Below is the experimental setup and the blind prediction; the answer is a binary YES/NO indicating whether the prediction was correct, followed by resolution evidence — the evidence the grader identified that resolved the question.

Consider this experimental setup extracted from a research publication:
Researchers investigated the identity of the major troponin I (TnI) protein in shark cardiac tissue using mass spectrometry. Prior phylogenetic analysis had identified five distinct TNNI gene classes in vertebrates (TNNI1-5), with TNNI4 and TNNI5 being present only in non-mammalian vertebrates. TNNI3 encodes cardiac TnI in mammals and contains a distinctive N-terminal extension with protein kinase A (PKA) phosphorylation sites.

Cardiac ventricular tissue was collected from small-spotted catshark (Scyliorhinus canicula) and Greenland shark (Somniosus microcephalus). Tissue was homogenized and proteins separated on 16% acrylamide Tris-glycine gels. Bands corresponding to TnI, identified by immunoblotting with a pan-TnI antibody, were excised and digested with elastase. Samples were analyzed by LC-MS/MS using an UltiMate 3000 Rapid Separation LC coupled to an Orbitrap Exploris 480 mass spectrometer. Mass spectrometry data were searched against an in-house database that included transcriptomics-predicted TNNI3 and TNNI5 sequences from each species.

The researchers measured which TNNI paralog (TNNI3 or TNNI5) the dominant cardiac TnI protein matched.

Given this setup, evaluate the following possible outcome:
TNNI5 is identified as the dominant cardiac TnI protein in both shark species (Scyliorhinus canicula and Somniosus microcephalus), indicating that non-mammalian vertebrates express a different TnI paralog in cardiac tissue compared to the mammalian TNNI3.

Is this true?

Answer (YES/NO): YES